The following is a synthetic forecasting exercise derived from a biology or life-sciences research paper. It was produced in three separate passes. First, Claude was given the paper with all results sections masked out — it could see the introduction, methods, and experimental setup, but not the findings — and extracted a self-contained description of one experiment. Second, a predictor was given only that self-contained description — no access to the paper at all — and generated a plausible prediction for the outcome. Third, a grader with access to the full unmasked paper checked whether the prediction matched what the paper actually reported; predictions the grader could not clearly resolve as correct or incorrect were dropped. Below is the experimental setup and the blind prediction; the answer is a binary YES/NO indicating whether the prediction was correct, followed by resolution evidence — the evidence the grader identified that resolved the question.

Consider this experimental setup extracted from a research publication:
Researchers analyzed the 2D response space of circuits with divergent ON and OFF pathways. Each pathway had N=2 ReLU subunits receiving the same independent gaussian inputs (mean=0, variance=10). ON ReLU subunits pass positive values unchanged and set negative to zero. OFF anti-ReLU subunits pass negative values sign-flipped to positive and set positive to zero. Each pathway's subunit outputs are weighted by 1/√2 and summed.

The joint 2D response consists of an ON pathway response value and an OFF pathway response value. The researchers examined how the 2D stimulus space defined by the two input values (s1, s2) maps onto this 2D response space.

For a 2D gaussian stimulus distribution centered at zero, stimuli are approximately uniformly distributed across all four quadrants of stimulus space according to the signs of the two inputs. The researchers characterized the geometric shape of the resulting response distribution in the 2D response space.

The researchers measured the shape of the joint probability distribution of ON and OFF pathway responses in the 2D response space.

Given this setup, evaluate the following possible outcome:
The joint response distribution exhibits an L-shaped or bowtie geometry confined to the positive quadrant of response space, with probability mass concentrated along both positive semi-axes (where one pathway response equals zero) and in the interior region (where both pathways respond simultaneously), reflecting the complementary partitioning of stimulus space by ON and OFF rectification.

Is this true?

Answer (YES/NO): YES